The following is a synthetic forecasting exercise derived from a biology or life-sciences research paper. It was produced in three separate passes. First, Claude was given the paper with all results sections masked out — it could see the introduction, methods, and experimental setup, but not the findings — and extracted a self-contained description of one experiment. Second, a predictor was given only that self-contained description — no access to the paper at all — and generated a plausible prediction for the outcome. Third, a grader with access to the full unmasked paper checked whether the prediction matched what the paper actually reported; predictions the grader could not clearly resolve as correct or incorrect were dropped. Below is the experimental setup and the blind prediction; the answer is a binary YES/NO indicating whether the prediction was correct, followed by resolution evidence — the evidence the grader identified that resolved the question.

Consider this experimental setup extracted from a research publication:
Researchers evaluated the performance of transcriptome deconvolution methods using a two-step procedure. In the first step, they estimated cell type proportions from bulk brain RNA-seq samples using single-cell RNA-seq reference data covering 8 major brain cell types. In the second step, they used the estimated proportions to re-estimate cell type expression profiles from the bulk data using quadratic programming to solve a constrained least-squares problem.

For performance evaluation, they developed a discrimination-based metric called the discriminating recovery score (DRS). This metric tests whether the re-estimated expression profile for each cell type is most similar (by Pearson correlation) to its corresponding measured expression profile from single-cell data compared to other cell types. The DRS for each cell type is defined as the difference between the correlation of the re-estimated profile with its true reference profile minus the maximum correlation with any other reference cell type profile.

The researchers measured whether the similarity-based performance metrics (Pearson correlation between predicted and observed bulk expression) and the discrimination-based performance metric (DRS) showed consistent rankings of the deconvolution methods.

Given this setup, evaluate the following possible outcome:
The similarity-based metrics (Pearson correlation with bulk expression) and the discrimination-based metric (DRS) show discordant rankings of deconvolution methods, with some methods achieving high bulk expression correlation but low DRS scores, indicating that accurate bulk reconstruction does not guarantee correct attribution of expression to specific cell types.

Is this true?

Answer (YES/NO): YES